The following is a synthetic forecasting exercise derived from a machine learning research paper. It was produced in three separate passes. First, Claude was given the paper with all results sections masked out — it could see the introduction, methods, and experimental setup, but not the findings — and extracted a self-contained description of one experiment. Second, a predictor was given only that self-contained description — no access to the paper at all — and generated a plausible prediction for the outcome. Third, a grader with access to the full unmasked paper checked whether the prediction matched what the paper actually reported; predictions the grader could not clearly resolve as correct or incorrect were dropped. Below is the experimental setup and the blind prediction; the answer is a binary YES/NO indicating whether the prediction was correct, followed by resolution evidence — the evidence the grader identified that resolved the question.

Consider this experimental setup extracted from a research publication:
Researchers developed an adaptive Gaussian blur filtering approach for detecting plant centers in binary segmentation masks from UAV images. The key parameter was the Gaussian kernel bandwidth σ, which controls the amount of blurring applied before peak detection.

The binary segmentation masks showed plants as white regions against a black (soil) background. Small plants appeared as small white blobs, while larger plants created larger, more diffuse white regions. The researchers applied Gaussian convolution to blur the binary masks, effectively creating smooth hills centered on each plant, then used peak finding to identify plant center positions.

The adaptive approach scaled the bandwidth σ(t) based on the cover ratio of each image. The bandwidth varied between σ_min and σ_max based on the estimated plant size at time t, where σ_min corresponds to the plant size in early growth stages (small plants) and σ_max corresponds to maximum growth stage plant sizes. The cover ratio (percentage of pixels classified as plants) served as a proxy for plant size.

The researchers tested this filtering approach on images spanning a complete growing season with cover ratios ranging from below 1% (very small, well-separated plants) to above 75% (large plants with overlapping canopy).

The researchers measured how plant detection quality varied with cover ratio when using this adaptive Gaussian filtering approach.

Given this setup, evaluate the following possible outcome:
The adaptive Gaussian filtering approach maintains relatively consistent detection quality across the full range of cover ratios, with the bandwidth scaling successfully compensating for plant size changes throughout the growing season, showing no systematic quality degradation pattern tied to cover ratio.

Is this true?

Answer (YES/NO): NO